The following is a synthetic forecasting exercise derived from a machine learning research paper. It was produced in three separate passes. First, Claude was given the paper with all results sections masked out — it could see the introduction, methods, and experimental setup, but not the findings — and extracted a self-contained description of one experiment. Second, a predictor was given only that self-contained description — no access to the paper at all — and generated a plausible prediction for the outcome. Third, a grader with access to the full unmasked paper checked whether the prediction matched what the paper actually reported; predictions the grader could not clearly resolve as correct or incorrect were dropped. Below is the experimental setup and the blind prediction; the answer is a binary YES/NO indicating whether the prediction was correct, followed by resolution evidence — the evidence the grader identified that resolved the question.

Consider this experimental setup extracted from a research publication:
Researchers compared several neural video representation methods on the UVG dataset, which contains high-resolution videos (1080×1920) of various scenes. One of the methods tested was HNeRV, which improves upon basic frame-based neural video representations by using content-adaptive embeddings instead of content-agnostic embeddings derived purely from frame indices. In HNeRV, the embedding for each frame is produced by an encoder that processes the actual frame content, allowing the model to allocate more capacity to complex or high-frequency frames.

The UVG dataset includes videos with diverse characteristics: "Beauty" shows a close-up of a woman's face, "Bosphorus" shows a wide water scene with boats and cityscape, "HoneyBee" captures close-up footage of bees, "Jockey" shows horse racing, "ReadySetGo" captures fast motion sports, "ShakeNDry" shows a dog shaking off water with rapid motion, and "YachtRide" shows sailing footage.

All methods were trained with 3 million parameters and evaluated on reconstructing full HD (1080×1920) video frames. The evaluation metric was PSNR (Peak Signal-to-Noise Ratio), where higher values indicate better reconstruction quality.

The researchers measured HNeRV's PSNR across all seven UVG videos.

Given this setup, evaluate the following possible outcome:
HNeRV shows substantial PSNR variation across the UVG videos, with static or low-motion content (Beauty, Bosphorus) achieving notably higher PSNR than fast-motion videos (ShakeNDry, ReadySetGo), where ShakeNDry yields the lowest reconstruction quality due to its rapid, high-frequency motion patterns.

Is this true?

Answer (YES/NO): NO